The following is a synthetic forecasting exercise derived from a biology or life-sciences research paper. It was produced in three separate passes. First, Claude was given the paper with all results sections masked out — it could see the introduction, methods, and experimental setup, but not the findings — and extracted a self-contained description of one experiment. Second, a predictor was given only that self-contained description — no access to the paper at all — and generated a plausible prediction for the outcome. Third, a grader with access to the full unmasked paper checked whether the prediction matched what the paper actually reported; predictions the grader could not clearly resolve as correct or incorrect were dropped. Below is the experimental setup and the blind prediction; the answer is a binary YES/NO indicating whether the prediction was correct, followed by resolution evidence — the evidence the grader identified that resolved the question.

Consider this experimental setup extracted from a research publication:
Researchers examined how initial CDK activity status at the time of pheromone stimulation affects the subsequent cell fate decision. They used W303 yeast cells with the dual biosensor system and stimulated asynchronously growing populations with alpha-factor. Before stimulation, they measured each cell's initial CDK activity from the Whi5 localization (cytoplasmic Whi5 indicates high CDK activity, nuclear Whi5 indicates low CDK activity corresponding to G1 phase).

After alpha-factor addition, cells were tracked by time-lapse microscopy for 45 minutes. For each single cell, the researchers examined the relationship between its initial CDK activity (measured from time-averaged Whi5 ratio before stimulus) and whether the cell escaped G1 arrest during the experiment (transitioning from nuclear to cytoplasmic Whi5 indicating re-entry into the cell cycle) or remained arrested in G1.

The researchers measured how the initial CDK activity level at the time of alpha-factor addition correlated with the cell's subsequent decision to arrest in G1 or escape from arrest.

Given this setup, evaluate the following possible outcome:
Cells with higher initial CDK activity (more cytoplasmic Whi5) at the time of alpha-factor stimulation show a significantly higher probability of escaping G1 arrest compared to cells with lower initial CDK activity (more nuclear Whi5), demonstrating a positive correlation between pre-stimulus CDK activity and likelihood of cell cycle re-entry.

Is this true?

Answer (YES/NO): YES